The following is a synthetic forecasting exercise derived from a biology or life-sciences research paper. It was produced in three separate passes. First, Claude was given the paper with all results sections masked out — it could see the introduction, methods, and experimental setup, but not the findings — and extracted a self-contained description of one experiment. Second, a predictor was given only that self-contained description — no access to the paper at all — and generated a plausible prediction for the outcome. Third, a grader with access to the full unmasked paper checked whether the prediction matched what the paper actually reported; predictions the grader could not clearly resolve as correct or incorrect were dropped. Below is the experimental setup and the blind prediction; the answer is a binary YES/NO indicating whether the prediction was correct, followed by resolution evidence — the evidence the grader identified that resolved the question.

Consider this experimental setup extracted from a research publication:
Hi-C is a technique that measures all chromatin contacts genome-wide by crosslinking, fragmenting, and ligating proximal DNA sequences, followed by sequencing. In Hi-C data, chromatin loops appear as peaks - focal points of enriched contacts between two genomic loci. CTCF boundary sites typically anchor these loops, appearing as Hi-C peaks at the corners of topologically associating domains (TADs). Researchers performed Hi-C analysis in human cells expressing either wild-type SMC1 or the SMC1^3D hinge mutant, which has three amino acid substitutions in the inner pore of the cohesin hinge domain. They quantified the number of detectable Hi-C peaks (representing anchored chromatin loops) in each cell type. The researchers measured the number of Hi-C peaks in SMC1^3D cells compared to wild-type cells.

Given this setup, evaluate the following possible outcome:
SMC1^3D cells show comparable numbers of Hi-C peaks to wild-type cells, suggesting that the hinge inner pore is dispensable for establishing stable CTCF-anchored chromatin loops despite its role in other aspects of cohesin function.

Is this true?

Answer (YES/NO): NO